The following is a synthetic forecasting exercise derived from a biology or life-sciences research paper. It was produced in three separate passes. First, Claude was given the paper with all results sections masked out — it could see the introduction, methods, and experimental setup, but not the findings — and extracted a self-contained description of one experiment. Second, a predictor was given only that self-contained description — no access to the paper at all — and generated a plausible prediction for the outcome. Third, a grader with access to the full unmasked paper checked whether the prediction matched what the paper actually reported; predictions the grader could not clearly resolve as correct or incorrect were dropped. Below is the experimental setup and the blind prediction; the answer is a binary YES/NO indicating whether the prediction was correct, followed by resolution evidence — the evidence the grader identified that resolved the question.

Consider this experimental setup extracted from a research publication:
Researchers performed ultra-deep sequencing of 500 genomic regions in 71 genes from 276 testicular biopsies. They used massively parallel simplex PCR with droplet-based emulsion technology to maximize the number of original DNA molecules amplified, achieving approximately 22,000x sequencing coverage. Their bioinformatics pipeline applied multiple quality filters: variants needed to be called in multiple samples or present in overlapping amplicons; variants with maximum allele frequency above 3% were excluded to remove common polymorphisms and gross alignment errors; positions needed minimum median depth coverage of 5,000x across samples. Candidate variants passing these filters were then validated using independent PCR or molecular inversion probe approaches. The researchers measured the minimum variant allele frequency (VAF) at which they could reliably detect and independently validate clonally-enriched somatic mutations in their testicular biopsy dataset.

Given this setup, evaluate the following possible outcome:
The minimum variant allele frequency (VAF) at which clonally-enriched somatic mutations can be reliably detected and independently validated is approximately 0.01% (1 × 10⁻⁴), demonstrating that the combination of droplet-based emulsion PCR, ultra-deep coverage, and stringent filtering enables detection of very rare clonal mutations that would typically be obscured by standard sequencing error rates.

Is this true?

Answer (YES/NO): NO